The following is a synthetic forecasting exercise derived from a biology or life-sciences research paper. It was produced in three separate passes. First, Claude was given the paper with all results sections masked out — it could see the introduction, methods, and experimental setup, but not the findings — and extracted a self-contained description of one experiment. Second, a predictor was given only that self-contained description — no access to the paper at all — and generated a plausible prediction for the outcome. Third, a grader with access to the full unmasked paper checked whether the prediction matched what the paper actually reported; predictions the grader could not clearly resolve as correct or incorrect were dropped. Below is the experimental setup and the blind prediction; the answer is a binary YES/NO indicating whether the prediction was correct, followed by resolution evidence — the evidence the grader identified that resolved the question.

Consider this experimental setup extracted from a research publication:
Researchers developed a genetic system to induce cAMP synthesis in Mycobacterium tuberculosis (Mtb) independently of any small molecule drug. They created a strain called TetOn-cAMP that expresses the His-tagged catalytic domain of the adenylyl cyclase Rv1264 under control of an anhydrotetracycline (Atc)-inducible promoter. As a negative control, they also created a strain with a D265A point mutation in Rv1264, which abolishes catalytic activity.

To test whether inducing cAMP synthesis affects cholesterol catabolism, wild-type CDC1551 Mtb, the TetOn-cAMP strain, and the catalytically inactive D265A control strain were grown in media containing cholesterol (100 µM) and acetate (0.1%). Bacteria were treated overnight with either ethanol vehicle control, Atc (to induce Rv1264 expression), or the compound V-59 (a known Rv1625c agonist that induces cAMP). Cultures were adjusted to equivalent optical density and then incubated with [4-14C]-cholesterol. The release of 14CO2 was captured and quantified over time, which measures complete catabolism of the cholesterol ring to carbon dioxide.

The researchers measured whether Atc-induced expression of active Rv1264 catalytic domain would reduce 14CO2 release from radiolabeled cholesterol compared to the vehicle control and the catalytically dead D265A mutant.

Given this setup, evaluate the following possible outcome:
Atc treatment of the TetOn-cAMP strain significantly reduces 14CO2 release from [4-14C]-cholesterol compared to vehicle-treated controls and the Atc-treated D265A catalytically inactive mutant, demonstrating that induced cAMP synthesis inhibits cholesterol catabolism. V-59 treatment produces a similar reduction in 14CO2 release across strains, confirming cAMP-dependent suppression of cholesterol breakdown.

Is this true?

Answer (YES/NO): YES